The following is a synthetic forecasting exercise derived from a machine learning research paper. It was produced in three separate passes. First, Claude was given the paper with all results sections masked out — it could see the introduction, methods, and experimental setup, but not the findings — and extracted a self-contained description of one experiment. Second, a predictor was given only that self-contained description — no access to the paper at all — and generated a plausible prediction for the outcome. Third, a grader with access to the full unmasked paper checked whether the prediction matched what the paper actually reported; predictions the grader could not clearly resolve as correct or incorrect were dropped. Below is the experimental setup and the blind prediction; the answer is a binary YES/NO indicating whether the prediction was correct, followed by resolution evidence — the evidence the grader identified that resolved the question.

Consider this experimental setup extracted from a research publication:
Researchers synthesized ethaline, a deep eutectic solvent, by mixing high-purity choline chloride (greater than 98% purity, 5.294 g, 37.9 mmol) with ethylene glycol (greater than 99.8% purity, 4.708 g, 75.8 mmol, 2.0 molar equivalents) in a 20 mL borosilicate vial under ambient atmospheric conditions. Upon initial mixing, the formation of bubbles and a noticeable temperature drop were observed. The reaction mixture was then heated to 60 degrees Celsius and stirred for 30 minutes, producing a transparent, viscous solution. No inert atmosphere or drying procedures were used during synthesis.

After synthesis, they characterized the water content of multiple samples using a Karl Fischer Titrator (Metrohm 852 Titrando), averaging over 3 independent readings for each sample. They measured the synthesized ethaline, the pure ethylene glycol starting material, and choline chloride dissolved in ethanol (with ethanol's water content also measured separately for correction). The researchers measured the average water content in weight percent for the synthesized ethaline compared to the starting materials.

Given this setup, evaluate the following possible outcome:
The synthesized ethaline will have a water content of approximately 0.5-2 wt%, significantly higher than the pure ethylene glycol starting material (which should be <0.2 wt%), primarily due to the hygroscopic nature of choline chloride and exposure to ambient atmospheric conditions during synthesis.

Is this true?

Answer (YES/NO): YES